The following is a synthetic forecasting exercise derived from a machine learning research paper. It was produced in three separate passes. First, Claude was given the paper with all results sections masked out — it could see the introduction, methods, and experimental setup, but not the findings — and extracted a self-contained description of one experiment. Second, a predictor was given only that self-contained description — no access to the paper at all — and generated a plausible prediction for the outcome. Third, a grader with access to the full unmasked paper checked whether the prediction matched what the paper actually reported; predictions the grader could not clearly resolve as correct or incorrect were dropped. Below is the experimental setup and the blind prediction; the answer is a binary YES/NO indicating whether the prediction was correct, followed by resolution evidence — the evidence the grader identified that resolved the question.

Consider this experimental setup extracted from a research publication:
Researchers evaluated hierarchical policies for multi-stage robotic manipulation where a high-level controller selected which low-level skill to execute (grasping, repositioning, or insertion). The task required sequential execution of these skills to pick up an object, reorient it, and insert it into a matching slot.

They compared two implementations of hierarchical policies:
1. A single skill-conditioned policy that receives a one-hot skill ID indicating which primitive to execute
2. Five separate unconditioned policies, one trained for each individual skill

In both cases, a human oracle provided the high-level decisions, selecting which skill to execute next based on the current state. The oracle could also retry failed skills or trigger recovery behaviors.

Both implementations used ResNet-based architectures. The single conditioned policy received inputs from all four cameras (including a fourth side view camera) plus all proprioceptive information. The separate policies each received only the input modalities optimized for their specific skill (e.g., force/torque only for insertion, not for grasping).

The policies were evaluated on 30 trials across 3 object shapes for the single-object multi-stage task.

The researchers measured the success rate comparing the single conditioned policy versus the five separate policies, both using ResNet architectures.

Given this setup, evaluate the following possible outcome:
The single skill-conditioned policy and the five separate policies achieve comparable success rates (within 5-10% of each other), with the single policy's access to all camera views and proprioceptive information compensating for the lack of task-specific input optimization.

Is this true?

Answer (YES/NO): NO